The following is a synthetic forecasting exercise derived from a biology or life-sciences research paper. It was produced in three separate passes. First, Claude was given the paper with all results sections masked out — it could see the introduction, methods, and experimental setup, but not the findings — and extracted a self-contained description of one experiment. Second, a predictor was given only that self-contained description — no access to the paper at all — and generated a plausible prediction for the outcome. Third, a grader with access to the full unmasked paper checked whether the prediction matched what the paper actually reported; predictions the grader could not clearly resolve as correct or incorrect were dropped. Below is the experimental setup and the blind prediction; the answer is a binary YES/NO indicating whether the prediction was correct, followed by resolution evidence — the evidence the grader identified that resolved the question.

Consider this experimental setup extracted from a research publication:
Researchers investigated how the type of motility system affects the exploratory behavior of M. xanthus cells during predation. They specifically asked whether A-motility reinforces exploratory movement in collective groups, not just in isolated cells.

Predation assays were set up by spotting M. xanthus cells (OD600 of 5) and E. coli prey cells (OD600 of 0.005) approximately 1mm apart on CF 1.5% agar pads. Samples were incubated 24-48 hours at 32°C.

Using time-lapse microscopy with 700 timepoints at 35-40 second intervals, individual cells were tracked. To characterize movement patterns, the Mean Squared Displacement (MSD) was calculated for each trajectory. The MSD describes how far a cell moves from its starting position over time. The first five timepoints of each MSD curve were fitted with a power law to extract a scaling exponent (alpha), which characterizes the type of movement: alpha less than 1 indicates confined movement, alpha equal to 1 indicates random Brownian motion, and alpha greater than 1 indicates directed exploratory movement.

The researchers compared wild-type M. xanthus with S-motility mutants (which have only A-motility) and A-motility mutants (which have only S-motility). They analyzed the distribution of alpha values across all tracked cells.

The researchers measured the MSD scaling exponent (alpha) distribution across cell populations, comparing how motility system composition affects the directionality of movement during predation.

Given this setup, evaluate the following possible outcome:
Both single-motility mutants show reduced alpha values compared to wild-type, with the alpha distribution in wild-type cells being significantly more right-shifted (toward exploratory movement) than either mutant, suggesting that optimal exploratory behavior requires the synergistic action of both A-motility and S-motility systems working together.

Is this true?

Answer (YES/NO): NO